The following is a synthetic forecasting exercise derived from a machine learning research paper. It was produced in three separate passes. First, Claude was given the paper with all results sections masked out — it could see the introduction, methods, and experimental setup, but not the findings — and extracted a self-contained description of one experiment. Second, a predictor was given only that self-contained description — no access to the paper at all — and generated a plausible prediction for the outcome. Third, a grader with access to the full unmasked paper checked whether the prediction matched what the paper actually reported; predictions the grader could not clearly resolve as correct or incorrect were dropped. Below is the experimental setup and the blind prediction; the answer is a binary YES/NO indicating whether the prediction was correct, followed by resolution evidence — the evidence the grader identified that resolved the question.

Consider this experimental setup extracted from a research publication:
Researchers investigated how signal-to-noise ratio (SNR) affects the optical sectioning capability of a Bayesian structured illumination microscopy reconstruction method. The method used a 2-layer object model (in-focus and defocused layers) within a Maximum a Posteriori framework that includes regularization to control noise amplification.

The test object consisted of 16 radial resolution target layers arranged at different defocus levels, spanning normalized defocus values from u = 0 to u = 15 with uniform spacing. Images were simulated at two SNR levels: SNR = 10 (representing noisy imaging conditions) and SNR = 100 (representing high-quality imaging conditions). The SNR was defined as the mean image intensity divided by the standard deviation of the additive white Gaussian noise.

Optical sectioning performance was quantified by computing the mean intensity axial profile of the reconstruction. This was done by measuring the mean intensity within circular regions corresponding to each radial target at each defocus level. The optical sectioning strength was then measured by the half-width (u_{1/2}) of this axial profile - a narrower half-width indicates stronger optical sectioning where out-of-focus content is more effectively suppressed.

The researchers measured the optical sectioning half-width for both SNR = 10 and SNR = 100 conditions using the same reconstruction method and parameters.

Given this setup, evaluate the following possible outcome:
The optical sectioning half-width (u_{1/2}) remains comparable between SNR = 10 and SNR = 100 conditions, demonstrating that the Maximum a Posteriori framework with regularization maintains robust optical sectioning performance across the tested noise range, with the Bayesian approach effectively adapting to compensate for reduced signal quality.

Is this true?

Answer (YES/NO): YES